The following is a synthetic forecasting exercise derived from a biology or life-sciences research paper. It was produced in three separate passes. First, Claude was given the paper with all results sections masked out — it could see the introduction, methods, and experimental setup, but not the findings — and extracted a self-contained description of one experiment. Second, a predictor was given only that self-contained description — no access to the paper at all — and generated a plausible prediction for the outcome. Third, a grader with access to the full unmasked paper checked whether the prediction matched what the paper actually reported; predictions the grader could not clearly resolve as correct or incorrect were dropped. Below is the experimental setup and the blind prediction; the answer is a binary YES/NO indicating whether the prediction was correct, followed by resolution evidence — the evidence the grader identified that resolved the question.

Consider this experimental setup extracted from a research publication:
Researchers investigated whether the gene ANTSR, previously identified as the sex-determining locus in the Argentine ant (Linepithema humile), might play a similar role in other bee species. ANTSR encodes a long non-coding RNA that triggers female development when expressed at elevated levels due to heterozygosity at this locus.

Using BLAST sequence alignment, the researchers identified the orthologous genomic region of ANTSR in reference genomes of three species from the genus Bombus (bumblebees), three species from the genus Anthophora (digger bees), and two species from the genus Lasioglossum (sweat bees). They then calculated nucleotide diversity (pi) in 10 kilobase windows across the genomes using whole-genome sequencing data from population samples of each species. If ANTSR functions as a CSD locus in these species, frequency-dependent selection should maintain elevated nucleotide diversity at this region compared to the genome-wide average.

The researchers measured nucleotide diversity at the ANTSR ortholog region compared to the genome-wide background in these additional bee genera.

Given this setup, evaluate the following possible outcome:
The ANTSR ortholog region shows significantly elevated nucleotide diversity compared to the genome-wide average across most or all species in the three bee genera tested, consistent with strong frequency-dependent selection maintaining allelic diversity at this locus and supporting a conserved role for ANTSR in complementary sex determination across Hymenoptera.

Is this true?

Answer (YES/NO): YES